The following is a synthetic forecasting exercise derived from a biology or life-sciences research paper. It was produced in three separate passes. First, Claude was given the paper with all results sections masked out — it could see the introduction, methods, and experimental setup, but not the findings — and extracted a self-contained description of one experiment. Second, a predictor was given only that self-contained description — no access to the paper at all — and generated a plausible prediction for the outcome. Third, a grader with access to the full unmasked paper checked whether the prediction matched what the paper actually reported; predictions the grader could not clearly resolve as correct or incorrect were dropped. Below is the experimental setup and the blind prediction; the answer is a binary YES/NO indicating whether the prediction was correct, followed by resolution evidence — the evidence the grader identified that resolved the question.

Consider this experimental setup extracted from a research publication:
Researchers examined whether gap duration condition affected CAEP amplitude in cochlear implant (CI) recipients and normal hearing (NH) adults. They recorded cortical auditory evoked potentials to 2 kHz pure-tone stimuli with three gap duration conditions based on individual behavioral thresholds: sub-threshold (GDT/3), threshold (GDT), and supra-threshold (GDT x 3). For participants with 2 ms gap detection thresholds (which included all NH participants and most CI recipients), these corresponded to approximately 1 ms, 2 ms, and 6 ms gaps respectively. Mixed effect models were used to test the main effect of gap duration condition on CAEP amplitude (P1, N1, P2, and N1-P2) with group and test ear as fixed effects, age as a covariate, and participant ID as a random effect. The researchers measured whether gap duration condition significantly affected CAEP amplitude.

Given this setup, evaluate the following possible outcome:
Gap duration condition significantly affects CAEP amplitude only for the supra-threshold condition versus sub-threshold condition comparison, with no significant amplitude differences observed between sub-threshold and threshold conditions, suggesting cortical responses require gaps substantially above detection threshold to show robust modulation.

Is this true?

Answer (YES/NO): NO